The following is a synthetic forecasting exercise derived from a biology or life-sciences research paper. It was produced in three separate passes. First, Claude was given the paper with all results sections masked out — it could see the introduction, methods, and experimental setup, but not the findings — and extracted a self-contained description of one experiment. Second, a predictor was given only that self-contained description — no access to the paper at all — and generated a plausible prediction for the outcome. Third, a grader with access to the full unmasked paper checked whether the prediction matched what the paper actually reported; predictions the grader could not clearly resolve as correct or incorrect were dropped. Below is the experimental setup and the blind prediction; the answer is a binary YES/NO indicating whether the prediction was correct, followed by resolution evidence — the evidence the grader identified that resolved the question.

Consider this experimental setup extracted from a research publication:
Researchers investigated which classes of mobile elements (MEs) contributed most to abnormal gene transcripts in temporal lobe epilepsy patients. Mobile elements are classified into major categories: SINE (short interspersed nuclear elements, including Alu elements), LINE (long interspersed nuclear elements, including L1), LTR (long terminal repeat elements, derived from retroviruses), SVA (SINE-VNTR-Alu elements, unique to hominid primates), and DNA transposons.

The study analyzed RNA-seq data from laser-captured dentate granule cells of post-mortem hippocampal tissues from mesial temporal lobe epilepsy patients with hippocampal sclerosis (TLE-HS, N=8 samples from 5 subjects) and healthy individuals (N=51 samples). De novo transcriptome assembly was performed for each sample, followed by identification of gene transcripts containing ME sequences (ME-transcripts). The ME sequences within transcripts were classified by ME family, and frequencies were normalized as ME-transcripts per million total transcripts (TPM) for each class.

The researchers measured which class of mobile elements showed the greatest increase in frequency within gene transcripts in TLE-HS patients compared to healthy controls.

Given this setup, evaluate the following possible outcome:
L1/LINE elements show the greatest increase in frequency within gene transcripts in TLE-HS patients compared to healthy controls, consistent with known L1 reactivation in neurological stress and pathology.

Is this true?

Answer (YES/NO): NO